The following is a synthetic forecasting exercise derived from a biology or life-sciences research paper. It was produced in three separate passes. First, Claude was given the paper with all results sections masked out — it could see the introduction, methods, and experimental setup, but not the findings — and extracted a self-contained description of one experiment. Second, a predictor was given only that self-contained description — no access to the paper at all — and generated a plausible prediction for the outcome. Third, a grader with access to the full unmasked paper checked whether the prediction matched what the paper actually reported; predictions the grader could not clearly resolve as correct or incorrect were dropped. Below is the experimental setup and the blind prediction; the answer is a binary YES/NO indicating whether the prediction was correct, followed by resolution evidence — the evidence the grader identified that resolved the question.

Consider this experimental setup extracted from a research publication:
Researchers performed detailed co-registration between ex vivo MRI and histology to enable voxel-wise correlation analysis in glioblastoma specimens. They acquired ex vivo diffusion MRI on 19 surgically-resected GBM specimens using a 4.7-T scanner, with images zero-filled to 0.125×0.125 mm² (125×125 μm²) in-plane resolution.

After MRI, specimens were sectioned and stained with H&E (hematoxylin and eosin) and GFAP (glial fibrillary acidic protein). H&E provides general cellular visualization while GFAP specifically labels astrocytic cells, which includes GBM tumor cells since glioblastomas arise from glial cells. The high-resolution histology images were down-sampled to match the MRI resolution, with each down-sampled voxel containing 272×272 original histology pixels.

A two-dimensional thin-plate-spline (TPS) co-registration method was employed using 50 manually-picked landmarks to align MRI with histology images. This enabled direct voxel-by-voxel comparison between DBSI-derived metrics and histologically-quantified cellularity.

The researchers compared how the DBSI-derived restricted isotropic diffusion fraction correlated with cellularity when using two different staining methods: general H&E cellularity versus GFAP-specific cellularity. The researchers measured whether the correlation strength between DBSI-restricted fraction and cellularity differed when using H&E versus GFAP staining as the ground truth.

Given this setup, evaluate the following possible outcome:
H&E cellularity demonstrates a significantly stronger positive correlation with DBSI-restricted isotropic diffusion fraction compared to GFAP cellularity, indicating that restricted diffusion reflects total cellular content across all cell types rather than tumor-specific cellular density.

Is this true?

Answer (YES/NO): NO